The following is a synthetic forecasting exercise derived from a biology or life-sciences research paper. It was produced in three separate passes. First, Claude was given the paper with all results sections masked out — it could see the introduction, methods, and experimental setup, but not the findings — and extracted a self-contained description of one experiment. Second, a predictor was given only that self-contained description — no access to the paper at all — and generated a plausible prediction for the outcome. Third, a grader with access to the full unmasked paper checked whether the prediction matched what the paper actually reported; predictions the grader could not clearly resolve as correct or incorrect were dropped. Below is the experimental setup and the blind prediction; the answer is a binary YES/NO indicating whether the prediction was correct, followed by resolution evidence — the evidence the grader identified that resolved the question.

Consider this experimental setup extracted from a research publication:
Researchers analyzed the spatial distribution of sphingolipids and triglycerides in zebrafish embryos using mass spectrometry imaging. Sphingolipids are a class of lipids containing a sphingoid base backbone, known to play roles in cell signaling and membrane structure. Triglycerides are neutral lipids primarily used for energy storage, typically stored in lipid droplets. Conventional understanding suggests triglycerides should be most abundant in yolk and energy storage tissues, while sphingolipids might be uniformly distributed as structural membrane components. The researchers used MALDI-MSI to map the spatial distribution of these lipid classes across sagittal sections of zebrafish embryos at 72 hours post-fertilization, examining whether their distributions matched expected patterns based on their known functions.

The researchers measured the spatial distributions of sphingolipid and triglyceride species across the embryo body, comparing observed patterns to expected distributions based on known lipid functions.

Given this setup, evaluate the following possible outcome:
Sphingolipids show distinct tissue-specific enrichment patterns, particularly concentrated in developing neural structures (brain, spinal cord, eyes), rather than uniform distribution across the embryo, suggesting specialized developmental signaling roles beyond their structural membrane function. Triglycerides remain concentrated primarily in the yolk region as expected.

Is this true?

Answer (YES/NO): NO